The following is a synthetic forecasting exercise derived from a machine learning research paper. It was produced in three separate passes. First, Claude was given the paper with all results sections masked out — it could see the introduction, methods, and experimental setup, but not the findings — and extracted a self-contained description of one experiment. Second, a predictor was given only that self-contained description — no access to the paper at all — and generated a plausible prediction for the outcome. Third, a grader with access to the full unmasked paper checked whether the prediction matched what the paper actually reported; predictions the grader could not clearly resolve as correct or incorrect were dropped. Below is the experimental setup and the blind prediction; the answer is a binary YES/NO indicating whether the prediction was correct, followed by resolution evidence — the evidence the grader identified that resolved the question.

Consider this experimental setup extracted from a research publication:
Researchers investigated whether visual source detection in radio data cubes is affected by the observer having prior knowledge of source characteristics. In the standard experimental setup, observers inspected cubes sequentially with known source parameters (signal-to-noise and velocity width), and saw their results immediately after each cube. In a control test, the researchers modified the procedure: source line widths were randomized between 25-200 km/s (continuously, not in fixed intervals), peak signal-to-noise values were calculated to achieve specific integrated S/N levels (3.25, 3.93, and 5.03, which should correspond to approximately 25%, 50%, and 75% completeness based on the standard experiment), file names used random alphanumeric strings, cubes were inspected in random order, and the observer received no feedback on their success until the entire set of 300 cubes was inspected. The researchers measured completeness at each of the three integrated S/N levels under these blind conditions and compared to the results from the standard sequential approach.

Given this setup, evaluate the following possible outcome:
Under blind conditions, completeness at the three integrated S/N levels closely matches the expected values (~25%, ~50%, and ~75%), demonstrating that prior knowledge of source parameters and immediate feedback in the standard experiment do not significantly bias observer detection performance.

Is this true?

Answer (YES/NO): YES